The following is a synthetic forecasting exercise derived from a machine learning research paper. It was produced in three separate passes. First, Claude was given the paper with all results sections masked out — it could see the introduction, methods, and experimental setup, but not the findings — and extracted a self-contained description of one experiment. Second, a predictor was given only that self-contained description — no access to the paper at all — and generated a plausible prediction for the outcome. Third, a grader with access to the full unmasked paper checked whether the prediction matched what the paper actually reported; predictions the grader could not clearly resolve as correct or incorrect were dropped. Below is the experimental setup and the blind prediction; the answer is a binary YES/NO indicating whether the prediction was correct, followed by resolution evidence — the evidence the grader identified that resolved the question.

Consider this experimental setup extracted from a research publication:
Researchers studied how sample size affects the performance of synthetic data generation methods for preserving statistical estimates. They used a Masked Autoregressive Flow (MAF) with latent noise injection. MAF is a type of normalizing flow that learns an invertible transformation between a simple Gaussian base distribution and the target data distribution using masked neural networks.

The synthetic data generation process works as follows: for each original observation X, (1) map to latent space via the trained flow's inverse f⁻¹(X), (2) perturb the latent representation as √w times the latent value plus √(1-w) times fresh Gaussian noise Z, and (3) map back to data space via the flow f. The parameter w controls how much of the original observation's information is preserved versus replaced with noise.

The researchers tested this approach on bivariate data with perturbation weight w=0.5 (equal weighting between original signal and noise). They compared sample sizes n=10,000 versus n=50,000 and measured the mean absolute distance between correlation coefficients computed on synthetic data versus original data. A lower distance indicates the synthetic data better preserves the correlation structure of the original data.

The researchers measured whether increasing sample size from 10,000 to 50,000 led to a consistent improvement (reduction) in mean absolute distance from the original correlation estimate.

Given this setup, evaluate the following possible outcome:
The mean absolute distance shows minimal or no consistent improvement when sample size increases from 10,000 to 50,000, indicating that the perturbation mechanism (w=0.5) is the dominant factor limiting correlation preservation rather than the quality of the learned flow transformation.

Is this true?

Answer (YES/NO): NO